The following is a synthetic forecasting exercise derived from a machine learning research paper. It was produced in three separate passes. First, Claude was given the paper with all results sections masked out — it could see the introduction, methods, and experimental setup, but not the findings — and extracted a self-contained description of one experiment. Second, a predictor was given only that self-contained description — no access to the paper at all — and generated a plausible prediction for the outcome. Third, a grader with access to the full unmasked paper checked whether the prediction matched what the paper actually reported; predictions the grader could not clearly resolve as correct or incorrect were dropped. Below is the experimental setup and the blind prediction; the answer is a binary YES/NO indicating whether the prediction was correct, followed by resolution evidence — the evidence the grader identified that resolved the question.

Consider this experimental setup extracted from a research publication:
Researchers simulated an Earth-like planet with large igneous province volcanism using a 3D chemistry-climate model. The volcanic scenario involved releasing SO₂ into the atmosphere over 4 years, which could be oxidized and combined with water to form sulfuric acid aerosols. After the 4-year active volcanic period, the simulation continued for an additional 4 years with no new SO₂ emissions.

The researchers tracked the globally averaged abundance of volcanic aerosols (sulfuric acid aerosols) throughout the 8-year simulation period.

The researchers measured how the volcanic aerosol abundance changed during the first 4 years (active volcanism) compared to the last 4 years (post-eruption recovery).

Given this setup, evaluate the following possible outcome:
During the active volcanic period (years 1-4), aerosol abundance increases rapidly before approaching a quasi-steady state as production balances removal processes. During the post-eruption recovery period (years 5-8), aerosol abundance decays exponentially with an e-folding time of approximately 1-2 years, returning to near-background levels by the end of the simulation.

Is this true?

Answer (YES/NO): NO